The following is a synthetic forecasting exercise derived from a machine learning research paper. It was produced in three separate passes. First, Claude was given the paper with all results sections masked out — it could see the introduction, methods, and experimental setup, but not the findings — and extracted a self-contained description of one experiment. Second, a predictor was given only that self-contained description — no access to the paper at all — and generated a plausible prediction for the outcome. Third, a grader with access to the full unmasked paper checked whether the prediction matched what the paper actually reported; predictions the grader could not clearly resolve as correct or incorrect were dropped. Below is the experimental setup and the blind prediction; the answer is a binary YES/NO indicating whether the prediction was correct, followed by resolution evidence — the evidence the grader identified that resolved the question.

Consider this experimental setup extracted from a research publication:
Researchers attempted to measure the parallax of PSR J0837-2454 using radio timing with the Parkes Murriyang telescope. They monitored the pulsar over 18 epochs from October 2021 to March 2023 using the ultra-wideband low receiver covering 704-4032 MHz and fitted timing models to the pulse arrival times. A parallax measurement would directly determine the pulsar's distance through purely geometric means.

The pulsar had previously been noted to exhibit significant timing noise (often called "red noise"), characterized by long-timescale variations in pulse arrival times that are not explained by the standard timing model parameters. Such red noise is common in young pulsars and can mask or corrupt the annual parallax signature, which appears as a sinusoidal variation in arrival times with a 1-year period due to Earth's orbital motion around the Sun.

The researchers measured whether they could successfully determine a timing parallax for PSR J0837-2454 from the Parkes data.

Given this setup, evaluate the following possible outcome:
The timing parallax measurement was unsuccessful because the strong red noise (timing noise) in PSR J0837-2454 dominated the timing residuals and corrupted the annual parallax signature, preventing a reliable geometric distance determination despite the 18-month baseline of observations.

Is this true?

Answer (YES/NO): YES